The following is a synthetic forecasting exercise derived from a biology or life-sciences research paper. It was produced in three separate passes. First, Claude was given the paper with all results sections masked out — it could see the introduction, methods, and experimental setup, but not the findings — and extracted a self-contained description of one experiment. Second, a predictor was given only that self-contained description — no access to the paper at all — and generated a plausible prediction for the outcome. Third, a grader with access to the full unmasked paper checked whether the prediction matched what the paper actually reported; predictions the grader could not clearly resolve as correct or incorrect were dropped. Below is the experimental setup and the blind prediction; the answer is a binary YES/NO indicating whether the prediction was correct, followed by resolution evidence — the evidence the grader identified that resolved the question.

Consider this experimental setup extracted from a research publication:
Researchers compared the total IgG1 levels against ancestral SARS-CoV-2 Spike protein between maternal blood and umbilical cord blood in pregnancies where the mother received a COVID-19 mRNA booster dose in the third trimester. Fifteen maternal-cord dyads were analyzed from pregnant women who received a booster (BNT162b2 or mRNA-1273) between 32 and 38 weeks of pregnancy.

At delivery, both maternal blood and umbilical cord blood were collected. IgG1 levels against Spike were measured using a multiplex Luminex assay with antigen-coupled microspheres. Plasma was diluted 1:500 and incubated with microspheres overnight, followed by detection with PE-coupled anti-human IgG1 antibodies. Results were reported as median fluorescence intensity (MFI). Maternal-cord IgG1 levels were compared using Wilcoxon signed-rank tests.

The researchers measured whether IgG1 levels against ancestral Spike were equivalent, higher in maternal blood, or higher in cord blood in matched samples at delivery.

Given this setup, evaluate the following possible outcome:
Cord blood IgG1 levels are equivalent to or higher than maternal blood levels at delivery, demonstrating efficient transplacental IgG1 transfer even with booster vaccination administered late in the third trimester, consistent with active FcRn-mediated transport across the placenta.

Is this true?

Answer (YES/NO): YES